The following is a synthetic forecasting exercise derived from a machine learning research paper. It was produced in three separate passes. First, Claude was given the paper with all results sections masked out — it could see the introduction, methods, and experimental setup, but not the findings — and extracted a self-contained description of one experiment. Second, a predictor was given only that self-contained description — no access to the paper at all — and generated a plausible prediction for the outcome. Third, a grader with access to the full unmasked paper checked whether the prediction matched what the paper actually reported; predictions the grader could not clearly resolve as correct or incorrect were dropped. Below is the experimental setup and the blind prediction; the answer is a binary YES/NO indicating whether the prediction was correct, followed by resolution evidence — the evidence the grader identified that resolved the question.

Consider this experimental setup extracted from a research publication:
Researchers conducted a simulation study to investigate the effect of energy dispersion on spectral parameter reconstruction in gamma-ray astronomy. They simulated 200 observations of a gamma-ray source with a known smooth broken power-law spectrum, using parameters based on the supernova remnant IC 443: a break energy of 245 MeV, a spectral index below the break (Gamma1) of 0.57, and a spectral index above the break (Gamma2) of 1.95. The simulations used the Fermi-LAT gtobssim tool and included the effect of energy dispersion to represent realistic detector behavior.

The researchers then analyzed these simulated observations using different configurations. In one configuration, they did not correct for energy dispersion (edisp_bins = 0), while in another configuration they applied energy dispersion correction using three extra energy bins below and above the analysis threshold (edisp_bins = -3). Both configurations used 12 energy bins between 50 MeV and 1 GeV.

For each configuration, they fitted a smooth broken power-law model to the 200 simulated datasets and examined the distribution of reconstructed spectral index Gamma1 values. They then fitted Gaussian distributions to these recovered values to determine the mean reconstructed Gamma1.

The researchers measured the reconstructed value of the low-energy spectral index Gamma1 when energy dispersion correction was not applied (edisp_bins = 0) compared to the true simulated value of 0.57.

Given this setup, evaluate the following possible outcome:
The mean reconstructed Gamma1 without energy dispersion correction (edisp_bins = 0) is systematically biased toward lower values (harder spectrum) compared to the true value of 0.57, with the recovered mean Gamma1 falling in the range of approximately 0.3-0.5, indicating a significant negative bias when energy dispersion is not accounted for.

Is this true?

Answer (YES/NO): NO